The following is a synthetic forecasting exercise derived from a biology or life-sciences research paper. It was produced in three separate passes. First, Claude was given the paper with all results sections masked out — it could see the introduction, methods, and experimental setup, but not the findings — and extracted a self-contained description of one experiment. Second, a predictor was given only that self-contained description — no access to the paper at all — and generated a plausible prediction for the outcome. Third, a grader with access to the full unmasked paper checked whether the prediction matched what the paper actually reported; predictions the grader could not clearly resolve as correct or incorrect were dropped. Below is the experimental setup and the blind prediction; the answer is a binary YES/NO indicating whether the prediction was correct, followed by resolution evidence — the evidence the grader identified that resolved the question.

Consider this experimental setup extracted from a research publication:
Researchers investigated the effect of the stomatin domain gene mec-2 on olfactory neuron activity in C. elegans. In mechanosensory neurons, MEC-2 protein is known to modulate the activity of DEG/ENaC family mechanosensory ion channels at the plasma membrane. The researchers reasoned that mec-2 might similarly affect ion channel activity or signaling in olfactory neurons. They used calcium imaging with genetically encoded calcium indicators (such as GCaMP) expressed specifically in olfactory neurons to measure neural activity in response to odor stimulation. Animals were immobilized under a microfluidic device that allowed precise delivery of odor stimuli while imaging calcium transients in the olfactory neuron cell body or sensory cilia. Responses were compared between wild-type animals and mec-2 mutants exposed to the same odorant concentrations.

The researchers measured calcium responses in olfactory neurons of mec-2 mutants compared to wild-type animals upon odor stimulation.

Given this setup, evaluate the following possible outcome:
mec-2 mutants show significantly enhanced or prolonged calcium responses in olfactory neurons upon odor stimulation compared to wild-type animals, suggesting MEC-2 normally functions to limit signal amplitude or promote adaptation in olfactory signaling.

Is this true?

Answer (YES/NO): NO